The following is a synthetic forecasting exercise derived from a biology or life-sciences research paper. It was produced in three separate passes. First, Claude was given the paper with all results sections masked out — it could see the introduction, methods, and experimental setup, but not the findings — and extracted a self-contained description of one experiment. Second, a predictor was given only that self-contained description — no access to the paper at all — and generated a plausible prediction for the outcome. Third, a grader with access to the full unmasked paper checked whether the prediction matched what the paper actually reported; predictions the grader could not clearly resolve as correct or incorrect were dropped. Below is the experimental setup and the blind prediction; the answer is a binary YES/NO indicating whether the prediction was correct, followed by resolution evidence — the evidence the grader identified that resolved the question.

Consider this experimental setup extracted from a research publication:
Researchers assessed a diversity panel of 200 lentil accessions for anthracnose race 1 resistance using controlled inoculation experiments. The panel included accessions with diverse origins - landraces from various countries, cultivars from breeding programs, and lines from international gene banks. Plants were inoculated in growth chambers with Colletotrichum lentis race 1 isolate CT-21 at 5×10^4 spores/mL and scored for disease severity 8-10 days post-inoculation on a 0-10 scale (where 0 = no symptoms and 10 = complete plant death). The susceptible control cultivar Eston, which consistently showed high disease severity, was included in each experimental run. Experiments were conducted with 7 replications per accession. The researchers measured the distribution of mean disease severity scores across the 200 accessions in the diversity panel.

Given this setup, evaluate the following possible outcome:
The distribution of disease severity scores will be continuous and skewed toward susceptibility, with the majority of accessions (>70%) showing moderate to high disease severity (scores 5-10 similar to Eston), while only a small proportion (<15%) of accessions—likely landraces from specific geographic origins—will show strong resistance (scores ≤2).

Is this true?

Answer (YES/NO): YES